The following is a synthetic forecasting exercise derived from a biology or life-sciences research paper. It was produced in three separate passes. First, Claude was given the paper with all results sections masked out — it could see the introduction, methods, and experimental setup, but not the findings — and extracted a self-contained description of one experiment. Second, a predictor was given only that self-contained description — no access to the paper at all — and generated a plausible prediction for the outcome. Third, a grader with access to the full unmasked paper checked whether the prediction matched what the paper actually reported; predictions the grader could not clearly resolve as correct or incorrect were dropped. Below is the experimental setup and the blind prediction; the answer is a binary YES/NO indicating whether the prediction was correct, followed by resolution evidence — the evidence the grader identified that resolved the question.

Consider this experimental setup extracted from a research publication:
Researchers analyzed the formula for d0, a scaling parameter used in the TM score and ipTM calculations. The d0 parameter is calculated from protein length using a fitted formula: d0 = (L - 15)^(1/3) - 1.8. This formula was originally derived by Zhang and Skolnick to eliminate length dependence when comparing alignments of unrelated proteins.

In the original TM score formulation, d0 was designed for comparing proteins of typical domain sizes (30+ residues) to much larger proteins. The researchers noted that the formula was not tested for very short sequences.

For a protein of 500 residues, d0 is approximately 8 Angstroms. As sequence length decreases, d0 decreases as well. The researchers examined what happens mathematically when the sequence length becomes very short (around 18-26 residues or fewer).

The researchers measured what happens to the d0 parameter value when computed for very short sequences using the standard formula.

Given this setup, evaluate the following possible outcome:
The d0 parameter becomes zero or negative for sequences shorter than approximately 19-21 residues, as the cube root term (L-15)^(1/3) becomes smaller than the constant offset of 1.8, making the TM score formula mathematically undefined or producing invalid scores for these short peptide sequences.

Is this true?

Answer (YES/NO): NO